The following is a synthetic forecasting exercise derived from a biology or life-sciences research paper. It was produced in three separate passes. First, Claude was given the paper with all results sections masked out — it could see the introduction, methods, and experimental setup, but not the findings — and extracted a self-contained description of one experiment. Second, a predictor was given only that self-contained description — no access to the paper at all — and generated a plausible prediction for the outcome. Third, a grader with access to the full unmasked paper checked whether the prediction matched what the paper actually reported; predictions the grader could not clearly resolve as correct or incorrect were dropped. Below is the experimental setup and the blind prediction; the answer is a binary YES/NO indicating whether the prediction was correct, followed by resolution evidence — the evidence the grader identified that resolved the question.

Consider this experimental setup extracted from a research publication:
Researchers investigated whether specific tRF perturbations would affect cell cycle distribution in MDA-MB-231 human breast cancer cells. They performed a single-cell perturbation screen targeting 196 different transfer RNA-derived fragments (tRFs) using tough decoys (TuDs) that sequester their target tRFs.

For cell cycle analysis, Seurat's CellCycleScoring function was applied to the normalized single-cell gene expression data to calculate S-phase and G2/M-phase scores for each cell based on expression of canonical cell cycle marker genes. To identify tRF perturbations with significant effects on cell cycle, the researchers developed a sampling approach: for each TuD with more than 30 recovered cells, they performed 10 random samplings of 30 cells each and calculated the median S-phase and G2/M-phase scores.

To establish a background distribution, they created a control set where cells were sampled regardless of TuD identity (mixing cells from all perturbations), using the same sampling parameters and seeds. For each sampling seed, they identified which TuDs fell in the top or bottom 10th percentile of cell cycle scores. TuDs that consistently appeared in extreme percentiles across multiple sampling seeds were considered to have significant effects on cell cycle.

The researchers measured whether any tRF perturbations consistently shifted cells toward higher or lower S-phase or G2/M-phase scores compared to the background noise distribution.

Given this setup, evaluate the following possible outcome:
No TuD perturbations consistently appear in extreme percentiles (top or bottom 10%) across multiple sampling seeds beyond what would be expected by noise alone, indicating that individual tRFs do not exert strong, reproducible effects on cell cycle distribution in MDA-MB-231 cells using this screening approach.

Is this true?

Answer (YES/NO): NO